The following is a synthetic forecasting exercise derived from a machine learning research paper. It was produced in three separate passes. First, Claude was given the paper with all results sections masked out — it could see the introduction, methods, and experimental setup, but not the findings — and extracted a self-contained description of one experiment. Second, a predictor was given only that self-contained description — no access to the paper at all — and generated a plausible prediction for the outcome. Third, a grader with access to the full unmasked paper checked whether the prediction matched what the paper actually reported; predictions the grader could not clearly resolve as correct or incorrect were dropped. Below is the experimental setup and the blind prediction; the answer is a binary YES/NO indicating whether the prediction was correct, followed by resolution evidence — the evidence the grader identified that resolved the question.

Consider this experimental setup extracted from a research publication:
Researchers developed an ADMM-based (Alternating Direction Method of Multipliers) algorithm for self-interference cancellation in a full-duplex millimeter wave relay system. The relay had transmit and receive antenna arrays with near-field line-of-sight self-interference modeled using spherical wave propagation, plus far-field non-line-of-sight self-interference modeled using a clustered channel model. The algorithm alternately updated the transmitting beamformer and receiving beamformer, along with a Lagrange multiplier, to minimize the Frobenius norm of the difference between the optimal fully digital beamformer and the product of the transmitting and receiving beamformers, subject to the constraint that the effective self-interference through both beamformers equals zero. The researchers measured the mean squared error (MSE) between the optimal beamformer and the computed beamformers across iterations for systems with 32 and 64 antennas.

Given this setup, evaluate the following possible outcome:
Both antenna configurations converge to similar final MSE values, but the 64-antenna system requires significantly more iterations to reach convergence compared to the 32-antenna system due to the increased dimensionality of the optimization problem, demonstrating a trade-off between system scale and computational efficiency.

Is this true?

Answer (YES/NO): NO